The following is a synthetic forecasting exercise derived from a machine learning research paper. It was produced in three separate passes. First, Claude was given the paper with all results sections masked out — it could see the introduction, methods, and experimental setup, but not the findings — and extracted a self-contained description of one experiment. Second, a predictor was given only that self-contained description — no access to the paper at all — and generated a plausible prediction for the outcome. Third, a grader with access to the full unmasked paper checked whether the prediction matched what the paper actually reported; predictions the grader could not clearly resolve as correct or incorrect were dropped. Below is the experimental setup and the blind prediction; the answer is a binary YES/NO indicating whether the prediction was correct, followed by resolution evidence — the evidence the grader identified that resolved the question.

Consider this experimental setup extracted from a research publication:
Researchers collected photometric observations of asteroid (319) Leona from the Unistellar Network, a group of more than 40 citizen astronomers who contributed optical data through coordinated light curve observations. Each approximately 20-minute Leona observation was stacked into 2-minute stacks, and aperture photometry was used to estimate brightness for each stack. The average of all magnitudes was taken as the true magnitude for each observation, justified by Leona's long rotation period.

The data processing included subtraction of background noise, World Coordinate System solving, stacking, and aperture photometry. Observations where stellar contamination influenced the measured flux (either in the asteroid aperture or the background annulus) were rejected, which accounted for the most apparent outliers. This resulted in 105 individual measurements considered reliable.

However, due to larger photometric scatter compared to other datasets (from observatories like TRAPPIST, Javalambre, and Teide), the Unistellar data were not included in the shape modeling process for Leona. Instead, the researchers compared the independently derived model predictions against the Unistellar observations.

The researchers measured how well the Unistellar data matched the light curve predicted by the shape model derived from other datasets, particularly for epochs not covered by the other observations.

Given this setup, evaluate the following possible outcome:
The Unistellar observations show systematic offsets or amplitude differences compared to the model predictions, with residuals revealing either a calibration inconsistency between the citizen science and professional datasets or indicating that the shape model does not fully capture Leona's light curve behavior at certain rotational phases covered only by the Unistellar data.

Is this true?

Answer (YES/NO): NO